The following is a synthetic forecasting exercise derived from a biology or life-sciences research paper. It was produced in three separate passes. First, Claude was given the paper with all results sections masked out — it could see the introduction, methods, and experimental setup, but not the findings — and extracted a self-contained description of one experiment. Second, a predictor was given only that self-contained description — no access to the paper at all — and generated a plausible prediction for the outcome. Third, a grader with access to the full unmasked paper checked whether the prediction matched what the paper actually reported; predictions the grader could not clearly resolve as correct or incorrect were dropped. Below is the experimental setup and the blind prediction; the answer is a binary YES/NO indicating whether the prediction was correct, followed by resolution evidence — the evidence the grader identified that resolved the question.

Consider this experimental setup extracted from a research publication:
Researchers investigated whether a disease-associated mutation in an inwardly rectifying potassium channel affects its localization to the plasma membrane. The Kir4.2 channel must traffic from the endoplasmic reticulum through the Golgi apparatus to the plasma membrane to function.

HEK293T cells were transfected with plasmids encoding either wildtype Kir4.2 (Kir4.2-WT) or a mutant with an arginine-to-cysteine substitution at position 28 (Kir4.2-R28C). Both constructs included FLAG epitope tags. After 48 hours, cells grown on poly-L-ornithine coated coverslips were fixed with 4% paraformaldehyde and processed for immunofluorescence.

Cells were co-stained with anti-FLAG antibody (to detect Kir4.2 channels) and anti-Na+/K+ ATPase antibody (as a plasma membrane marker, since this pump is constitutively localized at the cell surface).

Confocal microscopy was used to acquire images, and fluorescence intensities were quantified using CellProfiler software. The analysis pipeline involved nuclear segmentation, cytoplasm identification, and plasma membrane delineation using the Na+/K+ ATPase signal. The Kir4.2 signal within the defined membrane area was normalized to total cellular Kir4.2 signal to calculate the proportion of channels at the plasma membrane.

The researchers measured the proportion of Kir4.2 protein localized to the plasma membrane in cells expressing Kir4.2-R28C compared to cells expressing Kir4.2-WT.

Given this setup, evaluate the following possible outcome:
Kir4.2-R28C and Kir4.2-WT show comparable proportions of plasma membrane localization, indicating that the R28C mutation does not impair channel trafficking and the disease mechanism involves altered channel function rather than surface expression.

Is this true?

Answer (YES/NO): NO